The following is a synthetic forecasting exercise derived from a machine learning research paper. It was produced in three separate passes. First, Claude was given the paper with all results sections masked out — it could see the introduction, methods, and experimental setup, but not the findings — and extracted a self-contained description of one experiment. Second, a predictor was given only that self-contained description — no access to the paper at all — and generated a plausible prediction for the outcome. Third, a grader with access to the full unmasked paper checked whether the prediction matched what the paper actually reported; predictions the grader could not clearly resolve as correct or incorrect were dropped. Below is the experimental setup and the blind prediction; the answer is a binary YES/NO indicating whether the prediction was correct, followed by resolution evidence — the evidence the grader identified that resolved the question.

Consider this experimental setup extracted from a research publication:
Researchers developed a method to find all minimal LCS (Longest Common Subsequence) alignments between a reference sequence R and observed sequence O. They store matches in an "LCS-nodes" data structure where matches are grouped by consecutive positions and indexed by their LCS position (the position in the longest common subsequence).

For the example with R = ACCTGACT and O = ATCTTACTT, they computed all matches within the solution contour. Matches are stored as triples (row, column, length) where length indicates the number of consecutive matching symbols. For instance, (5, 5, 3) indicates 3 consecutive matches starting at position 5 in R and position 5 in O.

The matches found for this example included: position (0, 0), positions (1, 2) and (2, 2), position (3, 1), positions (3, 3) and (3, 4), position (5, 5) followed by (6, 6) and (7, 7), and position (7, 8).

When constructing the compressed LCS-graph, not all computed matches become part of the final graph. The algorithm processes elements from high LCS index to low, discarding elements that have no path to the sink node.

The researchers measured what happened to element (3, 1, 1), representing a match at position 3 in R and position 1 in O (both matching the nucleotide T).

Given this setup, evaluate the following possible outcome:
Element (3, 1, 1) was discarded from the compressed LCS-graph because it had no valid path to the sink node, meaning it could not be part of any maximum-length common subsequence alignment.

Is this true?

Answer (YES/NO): YES